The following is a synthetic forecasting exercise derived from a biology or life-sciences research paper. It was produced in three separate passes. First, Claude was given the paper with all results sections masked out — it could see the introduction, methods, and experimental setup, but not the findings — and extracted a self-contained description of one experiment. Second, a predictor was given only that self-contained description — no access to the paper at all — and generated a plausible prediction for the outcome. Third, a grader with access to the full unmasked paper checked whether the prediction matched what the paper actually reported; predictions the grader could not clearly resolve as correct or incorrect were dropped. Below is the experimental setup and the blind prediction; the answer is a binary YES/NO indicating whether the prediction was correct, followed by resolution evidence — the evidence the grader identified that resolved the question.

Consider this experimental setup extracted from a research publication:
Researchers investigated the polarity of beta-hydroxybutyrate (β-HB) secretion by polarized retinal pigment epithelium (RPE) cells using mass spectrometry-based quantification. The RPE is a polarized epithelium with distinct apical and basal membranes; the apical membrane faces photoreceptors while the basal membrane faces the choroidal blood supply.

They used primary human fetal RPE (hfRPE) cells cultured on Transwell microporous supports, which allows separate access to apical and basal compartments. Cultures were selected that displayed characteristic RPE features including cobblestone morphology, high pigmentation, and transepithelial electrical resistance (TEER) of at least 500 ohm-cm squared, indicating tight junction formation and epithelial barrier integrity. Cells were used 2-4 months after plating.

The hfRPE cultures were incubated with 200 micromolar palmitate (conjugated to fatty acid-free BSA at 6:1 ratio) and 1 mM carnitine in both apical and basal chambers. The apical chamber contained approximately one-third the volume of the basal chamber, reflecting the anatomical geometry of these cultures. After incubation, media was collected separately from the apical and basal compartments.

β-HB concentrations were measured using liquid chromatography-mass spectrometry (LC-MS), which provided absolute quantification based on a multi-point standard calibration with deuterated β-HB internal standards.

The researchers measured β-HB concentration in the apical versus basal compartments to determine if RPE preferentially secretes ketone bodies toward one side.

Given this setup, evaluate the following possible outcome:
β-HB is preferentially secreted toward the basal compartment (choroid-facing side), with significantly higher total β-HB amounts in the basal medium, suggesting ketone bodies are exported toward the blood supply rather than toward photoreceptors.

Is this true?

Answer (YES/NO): NO